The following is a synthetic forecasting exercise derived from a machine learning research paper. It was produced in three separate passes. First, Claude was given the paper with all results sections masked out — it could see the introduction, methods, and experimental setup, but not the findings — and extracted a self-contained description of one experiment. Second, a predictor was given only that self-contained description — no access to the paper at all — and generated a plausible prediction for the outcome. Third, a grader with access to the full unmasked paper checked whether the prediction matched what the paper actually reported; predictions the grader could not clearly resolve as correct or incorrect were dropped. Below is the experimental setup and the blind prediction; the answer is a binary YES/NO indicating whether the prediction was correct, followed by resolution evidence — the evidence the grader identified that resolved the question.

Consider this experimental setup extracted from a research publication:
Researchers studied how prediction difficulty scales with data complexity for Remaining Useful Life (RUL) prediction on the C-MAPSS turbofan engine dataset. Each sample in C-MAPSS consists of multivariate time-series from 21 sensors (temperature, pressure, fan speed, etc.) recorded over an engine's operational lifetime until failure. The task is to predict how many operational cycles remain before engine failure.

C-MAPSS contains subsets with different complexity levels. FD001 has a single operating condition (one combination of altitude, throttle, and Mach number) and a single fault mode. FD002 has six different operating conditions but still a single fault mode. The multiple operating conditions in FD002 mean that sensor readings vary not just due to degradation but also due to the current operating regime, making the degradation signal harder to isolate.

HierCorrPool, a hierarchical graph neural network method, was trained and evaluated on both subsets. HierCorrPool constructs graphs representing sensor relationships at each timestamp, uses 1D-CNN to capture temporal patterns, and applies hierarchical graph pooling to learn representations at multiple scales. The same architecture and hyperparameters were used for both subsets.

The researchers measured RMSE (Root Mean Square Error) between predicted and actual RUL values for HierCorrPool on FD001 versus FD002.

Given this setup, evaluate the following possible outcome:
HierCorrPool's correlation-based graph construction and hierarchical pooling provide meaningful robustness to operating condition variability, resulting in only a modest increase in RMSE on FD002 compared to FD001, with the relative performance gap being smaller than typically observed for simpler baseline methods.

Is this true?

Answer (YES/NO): NO